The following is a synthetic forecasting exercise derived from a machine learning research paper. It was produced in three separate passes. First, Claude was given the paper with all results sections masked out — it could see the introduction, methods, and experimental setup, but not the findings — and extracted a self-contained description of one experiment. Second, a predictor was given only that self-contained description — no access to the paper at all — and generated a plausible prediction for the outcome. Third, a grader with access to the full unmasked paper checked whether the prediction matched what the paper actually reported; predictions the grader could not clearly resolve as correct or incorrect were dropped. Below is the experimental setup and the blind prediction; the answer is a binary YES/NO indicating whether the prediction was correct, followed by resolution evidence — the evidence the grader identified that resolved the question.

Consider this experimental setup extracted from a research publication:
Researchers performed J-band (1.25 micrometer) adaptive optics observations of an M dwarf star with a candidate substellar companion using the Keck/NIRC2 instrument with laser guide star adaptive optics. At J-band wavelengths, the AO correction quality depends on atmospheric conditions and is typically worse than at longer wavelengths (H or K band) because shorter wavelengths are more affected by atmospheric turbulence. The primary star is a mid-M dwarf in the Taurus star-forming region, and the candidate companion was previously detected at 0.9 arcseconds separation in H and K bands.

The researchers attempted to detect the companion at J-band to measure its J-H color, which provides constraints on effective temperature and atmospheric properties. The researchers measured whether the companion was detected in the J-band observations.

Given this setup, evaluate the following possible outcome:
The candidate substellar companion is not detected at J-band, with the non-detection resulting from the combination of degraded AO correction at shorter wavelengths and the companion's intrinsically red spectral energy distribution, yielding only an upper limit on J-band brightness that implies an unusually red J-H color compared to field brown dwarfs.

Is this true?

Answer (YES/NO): NO